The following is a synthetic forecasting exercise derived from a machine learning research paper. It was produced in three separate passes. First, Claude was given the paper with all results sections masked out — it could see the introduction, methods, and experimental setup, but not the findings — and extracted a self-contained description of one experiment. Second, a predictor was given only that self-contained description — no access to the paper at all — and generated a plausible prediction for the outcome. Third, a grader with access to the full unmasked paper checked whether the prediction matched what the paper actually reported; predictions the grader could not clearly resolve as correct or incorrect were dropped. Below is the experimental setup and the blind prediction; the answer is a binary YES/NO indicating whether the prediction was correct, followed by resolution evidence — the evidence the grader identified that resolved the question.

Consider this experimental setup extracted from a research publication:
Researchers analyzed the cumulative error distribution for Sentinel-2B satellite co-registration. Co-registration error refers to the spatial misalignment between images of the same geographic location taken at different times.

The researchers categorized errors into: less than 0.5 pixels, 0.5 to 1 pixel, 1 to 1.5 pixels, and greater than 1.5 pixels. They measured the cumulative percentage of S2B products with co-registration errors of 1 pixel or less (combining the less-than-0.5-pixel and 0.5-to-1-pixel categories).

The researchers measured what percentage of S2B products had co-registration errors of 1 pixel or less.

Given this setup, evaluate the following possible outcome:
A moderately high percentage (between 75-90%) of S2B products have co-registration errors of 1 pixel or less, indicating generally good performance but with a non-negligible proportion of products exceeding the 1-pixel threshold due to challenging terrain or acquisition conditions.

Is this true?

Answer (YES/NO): YES